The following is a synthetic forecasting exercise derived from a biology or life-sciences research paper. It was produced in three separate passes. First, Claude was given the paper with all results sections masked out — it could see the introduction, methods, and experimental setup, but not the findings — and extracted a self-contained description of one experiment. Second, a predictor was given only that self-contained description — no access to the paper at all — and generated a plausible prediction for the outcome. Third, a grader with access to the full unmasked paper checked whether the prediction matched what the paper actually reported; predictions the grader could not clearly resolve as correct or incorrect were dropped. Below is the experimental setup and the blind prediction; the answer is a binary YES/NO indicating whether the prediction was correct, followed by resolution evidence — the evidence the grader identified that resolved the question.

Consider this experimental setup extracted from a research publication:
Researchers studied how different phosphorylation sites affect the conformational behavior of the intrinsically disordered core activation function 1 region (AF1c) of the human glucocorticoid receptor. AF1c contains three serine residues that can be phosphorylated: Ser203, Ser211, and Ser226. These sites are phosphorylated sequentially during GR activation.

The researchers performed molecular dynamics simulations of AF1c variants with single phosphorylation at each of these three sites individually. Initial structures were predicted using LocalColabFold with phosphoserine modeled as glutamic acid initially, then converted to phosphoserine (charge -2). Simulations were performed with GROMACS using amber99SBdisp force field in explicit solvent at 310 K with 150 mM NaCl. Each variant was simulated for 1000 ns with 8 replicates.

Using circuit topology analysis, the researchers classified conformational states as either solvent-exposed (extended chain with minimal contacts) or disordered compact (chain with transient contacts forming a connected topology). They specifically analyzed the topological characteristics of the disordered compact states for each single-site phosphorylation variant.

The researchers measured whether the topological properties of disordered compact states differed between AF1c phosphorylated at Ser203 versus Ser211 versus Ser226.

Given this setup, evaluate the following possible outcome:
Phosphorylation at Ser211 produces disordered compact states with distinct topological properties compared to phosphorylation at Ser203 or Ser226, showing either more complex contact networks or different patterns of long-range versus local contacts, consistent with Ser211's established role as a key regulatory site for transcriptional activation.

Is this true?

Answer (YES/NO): NO